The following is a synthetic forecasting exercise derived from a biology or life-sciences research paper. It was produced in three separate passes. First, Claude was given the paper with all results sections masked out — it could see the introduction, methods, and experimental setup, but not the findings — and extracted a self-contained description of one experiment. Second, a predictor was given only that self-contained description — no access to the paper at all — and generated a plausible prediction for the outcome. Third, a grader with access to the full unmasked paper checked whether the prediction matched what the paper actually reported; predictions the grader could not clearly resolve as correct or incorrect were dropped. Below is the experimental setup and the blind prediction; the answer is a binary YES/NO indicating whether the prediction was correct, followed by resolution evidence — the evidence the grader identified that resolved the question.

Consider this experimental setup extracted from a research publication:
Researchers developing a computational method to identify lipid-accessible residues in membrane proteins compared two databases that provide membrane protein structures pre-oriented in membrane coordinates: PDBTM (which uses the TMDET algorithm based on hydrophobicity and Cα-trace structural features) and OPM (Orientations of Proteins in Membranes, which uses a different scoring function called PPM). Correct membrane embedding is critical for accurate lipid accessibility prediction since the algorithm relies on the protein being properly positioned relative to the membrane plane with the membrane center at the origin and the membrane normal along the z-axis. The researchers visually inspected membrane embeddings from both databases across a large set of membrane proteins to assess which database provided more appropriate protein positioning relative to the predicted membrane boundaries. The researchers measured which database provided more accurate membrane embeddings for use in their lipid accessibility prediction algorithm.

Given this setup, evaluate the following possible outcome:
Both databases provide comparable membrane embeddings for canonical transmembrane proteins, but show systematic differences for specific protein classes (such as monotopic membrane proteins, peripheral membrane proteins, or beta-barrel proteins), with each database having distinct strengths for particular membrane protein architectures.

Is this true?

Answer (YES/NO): NO